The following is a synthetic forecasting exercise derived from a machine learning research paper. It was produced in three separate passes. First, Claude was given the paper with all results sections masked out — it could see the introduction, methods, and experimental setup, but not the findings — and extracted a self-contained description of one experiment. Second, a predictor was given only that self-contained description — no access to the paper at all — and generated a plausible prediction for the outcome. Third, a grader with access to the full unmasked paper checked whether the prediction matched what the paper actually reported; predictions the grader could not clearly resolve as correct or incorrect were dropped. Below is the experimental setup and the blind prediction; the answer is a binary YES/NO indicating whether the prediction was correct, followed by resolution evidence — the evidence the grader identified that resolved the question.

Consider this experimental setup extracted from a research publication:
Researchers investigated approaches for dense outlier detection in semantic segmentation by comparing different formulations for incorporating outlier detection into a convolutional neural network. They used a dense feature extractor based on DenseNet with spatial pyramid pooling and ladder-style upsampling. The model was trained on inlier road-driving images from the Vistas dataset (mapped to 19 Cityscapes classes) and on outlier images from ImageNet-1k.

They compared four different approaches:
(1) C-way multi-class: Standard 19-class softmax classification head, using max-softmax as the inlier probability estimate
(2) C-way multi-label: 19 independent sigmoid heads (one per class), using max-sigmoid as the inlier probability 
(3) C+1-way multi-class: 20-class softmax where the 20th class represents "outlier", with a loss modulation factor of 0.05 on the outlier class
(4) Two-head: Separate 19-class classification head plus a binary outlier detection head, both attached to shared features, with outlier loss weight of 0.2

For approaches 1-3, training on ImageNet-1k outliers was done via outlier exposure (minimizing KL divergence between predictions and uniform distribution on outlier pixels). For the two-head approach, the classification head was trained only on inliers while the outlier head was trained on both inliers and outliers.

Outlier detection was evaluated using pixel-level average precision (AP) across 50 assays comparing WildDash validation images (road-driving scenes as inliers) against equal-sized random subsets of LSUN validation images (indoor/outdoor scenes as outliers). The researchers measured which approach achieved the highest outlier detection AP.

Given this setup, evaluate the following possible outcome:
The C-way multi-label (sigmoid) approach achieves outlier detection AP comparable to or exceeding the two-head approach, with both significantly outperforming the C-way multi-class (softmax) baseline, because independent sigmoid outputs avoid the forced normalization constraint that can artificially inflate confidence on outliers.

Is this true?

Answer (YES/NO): NO